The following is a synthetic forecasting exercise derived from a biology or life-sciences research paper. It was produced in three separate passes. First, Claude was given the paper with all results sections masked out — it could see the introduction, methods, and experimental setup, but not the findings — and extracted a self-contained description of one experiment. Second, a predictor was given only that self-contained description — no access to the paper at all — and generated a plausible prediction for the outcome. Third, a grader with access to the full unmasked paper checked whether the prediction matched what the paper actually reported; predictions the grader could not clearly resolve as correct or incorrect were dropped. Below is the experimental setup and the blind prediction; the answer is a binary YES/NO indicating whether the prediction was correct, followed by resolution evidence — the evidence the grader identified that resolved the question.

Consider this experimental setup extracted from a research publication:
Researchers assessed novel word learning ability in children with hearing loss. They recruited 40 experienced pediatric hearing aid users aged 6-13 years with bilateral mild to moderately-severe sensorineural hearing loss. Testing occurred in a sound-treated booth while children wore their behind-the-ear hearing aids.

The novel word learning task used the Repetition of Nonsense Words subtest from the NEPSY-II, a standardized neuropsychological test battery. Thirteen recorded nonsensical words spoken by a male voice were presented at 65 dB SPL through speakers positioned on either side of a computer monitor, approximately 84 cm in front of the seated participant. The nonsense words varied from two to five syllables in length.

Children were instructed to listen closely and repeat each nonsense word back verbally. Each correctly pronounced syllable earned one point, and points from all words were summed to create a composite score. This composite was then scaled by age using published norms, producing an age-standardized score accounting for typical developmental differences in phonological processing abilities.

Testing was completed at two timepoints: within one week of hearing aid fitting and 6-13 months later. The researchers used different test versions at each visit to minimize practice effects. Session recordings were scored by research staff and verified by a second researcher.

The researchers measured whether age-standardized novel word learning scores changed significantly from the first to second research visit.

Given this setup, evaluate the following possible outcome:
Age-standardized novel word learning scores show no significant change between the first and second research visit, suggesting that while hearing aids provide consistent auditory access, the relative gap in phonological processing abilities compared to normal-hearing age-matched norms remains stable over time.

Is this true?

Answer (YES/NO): YES